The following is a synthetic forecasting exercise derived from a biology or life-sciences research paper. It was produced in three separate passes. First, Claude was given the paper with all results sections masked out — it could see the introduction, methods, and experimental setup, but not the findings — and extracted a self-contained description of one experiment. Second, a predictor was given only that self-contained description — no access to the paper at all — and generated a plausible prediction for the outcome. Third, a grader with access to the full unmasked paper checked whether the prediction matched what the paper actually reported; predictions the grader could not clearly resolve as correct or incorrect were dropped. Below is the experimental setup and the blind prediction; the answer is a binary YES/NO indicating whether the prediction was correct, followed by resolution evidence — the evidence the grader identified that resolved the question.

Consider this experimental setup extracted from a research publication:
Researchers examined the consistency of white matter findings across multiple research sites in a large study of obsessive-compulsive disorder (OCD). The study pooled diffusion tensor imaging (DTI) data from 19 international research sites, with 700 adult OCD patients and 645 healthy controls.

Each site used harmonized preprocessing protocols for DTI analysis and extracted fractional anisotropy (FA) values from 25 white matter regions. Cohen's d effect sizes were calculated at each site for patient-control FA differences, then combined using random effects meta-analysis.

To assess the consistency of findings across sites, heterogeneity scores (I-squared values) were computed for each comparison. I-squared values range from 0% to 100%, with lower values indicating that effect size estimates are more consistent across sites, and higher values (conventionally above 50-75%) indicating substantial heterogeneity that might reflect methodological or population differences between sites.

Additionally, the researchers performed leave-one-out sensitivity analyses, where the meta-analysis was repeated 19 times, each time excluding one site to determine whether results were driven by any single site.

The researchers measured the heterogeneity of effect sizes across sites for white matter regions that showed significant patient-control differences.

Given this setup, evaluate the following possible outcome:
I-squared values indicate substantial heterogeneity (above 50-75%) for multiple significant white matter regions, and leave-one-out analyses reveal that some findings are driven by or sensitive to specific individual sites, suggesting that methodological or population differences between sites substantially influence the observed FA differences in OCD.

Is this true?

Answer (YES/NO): NO